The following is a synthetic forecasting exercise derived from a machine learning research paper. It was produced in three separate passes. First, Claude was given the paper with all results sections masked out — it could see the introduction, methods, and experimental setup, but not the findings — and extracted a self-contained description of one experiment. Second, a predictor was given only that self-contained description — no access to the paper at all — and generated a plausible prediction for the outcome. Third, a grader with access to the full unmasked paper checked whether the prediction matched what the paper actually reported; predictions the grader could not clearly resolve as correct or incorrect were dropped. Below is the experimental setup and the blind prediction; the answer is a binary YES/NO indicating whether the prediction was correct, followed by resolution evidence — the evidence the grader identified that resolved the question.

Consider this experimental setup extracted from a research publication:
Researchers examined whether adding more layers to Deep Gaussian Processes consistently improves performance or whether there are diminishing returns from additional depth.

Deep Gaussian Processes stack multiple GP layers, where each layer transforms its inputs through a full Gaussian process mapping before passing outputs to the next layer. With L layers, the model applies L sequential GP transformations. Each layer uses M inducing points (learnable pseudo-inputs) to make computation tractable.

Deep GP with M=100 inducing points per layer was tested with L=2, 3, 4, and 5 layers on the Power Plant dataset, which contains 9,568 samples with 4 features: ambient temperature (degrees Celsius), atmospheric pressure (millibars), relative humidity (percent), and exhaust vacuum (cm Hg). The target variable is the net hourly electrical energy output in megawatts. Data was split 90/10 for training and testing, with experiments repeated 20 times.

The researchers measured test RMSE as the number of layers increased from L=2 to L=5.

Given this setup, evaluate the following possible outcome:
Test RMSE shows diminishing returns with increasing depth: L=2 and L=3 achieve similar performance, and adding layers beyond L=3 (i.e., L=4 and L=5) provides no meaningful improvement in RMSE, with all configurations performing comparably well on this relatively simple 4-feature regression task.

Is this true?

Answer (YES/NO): NO